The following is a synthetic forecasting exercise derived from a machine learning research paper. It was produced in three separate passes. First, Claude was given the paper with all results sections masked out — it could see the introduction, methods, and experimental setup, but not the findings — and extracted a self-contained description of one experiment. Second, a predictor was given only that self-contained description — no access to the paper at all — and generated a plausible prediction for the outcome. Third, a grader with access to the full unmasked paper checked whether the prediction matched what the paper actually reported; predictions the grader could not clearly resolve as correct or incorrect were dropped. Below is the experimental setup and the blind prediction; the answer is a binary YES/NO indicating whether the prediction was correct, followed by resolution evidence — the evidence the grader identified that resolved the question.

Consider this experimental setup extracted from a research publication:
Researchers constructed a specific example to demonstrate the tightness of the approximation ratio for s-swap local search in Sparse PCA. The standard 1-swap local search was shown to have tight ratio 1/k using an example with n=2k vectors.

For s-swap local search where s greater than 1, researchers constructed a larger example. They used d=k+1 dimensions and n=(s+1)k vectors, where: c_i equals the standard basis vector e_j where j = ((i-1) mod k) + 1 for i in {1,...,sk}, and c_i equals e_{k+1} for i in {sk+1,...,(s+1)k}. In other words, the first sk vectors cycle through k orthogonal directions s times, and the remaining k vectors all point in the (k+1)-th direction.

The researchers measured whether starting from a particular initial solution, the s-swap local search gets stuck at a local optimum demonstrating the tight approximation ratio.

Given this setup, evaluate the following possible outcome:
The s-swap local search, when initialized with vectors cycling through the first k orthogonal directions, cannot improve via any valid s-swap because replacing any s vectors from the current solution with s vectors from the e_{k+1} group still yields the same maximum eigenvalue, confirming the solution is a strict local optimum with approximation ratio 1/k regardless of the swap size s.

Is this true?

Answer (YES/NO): NO